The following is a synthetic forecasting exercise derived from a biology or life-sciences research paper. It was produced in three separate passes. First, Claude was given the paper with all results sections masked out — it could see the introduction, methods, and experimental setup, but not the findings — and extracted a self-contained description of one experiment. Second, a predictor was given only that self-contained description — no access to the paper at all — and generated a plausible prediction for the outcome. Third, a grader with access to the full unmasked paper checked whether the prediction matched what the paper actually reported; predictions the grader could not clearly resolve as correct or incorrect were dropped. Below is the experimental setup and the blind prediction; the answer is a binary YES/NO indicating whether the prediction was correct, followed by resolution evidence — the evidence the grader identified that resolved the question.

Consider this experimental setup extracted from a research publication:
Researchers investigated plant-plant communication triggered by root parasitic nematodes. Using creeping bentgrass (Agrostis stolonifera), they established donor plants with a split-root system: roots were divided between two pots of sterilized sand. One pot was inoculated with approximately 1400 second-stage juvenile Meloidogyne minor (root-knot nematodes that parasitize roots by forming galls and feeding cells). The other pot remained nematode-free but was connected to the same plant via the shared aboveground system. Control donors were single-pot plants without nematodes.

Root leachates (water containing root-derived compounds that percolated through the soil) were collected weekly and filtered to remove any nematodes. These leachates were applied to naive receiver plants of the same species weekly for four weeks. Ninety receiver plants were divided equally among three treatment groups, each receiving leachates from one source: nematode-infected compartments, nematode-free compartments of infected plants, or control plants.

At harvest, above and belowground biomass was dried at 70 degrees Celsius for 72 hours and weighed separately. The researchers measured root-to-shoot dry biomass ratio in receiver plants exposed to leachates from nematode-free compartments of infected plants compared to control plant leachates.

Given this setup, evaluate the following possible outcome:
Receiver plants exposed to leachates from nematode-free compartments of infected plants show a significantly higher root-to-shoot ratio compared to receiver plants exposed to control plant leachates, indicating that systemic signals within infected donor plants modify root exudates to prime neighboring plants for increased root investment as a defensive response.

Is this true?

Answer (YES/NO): NO